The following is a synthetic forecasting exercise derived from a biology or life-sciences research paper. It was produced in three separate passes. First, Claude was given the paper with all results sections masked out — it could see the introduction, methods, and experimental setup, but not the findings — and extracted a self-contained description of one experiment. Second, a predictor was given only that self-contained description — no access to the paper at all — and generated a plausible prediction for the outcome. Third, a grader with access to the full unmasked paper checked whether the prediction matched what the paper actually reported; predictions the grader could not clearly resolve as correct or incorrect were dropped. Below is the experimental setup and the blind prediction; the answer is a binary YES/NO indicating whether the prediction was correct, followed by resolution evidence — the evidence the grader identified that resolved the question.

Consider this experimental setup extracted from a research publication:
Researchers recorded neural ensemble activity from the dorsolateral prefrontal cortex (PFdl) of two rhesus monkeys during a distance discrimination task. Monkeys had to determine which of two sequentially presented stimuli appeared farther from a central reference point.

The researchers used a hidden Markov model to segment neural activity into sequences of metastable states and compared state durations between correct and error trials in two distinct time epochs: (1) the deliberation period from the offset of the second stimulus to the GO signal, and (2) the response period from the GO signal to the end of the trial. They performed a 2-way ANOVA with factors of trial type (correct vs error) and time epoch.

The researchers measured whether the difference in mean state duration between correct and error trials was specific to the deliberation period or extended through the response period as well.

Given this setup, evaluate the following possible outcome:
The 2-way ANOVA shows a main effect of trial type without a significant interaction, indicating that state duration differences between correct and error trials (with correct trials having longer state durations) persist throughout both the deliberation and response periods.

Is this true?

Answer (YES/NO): NO